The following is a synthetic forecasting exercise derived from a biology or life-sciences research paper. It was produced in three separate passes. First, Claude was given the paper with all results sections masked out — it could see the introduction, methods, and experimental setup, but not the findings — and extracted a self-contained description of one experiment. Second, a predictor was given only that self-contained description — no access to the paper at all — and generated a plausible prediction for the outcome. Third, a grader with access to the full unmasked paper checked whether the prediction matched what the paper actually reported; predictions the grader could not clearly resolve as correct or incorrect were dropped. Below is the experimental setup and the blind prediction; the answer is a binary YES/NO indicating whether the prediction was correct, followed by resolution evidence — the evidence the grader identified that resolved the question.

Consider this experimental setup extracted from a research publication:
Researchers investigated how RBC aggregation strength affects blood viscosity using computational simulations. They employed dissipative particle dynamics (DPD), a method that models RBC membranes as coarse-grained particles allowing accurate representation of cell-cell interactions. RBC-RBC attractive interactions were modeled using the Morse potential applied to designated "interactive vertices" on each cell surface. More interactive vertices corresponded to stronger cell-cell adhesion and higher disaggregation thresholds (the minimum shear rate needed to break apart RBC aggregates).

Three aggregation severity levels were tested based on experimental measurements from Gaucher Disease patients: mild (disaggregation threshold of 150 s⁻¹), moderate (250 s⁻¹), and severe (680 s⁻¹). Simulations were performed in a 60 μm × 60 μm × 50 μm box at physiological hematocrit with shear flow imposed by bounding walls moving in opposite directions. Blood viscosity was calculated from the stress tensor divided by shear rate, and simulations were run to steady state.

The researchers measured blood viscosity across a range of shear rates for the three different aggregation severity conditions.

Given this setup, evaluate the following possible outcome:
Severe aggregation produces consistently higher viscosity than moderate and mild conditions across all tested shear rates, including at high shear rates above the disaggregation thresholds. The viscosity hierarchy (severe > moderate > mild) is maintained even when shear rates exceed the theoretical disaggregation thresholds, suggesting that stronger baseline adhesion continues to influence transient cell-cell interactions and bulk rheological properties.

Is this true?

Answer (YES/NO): NO